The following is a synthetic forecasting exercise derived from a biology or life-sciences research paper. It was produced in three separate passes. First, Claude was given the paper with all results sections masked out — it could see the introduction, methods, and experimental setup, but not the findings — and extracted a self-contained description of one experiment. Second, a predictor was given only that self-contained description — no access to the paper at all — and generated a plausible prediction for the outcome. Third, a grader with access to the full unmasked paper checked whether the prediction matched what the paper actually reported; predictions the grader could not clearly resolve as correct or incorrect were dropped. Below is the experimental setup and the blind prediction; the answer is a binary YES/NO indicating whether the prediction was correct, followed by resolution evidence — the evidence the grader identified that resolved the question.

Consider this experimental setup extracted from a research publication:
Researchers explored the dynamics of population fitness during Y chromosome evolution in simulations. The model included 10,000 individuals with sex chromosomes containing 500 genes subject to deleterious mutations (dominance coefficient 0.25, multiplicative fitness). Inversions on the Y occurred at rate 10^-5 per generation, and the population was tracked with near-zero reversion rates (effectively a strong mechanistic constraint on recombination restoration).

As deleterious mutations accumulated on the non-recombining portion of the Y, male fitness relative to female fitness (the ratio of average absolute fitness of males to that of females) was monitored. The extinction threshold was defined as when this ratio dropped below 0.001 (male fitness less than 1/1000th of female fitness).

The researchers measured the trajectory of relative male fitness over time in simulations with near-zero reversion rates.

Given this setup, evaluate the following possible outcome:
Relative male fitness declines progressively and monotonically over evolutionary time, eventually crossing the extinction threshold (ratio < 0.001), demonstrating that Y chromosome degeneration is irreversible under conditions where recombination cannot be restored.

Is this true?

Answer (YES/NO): NO